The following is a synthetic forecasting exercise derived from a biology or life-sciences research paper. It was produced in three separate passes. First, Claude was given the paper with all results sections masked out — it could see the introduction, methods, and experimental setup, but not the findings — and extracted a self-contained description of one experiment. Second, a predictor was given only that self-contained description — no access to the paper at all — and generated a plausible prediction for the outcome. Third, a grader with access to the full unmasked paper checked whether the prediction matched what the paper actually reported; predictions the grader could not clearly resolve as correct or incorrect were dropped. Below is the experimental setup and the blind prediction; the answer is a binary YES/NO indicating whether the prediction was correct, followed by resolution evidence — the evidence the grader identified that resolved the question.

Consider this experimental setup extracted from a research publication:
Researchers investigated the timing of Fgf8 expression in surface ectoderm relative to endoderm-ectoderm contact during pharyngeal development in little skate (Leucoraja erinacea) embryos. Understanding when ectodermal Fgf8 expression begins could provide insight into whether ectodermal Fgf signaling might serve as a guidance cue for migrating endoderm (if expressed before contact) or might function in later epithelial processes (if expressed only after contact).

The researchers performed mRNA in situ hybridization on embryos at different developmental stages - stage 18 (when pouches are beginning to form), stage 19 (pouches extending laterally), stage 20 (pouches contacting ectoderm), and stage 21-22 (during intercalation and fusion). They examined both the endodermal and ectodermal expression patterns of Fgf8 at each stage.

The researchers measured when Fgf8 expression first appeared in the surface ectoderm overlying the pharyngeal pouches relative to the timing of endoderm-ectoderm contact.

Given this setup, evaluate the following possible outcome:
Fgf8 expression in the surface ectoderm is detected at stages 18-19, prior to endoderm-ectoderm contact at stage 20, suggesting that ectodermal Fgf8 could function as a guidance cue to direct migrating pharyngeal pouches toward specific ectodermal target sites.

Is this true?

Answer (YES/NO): NO